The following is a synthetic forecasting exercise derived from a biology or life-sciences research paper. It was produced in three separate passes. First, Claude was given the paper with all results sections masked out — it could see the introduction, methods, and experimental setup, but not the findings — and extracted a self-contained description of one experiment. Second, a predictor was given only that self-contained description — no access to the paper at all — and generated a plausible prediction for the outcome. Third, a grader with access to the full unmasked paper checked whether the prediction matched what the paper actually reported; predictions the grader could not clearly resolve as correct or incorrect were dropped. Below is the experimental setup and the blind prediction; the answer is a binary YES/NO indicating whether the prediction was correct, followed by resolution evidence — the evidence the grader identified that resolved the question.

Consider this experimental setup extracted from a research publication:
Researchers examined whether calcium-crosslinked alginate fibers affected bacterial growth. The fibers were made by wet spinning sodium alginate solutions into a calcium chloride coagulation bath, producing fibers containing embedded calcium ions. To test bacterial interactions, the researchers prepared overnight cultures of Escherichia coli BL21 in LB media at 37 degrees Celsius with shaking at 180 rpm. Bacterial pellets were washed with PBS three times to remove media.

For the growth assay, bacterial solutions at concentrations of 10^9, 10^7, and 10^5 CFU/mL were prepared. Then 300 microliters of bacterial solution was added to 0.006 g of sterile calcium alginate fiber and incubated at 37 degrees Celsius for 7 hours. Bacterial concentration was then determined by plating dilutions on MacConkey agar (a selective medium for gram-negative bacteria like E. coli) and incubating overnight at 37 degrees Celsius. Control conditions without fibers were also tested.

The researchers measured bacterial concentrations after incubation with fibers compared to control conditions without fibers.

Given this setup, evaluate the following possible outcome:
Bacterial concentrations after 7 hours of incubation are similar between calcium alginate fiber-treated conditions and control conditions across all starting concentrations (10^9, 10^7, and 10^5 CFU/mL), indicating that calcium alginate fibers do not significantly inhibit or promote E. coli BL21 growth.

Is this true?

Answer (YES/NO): YES